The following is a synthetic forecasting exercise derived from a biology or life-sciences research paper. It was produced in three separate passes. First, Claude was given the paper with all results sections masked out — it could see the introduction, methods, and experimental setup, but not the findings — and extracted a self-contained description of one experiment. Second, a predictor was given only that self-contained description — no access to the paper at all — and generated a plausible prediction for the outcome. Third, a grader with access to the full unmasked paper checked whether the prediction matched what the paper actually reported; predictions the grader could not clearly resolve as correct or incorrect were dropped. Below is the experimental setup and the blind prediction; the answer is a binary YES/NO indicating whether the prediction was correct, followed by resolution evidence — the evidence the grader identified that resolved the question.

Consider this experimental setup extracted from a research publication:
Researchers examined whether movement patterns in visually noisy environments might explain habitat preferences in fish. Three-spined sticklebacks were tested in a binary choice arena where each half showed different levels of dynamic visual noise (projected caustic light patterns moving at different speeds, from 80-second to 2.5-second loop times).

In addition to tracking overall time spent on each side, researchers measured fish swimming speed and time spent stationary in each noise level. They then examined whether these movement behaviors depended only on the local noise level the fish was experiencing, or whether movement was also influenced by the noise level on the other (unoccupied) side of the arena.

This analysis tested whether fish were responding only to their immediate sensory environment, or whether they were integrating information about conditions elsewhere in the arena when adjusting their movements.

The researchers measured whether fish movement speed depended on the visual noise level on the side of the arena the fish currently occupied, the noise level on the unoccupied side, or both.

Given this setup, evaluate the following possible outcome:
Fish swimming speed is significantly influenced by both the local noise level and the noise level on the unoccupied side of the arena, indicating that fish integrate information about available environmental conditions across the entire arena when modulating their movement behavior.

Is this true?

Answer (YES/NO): NO